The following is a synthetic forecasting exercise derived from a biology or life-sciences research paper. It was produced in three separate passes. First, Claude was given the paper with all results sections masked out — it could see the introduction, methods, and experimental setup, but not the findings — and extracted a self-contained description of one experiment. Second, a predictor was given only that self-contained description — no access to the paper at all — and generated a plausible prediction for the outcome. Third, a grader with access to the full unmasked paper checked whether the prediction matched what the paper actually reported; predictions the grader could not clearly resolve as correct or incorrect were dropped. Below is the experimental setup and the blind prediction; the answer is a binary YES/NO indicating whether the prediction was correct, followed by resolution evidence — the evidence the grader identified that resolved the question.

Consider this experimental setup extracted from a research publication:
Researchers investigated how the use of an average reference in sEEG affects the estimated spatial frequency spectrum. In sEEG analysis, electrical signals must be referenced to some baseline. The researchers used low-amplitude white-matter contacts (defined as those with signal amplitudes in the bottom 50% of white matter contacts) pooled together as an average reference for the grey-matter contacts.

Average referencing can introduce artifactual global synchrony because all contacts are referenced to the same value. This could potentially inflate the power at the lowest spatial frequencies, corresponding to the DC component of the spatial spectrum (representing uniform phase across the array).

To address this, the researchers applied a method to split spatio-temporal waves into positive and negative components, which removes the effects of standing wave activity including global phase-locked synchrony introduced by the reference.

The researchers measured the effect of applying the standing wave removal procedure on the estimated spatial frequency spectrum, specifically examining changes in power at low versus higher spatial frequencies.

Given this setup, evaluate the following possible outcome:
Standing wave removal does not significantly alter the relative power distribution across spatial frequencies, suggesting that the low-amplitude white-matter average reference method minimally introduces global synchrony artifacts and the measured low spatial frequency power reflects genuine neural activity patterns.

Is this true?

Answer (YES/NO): NO